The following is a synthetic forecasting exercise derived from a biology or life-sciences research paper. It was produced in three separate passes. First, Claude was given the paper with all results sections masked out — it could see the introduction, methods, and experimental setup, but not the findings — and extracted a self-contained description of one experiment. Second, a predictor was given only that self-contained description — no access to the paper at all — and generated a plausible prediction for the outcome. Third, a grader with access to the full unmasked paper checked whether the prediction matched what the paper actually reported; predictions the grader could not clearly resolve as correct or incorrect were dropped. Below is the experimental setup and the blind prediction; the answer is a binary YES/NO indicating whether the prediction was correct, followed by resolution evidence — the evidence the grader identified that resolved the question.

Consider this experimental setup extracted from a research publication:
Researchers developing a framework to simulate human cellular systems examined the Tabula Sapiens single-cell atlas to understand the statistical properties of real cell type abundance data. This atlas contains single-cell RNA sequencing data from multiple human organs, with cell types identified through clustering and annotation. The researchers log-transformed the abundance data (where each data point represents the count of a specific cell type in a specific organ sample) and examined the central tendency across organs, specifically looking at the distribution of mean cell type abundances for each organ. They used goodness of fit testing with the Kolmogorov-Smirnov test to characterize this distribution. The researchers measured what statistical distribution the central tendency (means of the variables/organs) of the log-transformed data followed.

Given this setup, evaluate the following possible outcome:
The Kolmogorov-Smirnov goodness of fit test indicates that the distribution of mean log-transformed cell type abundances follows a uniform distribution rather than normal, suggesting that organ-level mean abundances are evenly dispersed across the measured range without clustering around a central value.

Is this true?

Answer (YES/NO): NO